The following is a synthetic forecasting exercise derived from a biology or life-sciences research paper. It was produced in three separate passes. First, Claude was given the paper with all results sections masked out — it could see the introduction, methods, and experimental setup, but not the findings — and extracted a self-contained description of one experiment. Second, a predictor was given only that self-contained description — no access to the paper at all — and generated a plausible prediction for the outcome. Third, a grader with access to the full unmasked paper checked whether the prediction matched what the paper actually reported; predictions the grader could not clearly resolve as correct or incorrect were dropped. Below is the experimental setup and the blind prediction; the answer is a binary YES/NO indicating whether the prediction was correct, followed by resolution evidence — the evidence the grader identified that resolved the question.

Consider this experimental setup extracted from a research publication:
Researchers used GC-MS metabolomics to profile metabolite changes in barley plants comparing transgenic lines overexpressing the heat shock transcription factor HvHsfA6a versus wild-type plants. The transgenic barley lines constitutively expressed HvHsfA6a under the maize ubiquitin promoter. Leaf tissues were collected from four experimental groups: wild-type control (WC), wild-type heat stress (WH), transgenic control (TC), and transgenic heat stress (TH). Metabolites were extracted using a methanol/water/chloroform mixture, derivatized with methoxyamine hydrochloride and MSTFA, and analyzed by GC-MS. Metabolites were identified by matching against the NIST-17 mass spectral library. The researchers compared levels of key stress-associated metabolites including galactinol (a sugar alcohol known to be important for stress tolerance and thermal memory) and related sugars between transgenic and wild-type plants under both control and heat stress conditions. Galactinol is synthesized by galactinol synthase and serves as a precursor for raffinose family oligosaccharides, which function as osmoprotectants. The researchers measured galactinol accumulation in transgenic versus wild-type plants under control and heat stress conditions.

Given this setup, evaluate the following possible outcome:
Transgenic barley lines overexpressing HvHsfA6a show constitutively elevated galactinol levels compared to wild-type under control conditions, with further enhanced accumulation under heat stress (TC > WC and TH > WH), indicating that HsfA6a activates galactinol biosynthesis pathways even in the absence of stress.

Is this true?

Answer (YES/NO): YES